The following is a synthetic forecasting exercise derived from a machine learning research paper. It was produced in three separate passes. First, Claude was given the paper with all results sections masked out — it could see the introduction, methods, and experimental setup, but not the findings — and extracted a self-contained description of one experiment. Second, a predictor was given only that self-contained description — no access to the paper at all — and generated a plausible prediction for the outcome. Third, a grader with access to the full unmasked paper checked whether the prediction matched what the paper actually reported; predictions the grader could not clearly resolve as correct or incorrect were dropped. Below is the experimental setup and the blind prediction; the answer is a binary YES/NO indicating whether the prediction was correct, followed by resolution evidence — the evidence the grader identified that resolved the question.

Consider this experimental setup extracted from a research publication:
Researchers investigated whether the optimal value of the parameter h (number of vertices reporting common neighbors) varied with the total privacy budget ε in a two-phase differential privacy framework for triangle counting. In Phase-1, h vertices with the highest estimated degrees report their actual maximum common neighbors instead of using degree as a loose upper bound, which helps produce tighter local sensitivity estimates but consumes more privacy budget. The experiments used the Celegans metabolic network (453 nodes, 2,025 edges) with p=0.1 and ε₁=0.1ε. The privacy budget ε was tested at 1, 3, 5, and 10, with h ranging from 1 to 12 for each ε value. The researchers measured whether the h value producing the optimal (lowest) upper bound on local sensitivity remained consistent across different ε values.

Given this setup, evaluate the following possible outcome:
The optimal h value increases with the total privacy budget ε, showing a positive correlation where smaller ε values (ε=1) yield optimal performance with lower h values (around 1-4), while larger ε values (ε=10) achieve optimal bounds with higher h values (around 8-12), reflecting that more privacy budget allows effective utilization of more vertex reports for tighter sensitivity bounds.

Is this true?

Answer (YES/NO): NO